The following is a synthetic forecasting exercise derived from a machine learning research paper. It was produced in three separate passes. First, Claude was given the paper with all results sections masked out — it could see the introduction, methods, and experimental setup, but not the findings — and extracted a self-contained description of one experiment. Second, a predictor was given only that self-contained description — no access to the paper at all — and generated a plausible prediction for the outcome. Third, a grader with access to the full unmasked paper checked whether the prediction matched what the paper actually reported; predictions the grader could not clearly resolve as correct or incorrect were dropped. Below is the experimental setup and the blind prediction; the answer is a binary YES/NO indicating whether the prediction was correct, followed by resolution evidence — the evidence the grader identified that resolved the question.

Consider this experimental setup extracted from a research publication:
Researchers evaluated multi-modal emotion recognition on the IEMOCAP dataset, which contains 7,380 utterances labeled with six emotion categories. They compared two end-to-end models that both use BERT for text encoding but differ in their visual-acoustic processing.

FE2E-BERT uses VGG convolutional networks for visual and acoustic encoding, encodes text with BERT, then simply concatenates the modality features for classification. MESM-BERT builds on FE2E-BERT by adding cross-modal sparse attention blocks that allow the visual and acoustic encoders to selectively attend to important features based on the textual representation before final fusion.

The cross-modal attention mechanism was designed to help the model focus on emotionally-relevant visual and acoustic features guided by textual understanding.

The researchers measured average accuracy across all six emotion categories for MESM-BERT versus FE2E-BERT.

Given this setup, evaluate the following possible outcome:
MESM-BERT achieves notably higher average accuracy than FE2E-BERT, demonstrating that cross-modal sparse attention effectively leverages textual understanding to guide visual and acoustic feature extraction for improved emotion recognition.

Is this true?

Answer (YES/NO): NO